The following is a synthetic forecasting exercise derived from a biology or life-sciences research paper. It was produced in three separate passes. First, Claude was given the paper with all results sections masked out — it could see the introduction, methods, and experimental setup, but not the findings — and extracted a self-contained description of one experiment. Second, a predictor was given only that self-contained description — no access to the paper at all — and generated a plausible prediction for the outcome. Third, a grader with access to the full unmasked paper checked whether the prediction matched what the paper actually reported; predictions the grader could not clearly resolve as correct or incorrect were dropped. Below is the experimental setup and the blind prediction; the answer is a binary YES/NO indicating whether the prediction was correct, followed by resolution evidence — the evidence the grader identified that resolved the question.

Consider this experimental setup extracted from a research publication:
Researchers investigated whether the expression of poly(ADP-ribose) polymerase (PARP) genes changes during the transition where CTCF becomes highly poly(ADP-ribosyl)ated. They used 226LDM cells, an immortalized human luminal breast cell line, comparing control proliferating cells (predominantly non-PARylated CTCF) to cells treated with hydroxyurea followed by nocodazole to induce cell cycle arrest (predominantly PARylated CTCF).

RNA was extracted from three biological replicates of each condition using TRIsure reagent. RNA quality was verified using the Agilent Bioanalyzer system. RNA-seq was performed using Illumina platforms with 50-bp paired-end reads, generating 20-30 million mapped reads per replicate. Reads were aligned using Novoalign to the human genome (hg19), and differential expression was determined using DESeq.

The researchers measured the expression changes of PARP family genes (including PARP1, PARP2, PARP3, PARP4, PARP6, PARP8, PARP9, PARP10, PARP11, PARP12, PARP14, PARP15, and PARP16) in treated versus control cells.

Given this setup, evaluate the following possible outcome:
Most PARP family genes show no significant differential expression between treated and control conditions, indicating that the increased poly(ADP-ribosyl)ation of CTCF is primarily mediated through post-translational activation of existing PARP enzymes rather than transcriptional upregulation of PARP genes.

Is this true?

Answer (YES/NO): YES